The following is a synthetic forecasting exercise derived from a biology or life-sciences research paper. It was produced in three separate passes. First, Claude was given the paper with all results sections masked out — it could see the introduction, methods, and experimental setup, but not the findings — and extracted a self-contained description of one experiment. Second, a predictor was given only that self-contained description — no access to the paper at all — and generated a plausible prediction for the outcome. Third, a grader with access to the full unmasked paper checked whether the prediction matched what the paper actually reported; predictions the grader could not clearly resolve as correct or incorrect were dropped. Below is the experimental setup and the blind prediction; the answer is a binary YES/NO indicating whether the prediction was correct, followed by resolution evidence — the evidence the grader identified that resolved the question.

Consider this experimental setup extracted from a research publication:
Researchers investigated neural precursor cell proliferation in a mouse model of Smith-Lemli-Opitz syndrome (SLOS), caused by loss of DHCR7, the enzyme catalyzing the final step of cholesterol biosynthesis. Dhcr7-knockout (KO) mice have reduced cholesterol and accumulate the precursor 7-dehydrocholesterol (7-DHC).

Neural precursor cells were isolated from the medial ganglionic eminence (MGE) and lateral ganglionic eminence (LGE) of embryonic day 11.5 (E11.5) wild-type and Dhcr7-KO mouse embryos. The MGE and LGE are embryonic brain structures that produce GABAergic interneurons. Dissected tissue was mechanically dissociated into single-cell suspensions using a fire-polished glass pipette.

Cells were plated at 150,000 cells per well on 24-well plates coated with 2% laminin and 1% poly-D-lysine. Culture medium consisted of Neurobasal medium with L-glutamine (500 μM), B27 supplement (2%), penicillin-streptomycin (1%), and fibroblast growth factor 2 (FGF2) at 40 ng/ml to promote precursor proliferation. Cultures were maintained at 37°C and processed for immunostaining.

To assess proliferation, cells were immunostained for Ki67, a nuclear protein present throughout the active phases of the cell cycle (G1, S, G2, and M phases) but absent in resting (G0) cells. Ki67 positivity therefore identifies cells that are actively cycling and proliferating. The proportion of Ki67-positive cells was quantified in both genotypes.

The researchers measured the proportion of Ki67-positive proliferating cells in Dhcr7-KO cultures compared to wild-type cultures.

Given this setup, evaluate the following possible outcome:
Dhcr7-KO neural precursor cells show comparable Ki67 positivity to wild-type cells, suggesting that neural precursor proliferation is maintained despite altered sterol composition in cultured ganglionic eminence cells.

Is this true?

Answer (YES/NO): NO